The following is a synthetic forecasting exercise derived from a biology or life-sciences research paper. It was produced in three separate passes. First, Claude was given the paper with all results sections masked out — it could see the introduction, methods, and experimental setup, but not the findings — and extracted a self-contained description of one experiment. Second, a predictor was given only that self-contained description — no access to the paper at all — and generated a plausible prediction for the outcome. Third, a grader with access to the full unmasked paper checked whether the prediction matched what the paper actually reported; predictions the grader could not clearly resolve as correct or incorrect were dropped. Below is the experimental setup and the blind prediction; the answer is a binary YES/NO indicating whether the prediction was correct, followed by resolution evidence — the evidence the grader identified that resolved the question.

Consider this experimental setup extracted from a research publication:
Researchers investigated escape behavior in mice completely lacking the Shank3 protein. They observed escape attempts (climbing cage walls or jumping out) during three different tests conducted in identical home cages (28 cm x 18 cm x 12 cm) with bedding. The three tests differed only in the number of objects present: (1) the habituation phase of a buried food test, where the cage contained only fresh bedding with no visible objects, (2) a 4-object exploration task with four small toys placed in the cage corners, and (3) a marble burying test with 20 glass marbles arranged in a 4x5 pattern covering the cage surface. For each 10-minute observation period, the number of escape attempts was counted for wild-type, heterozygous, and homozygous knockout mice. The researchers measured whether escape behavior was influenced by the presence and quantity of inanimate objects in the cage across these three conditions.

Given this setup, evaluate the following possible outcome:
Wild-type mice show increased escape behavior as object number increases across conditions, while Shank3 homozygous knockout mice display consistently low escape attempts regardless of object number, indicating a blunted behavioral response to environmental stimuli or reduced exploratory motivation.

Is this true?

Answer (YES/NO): NO